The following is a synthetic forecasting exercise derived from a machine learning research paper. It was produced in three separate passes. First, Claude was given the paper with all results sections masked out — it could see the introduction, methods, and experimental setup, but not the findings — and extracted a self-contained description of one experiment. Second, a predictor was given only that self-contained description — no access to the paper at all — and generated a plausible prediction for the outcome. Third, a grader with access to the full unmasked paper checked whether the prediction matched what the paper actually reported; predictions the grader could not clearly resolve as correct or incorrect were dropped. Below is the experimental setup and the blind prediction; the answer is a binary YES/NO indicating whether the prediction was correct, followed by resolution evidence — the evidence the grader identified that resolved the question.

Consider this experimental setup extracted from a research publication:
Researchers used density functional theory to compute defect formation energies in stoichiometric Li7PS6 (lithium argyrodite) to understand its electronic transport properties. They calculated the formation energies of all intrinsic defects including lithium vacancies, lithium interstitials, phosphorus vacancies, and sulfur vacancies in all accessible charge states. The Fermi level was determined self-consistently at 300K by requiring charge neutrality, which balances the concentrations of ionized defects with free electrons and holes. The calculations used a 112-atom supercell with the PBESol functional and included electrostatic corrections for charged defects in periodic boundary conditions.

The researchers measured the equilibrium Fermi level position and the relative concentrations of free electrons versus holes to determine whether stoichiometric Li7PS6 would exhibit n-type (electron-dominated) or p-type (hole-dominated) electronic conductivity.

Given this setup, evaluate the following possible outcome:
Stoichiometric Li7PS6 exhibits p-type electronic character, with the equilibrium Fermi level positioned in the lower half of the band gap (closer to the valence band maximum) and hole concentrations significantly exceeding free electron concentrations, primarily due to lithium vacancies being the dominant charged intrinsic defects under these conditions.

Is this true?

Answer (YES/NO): NO